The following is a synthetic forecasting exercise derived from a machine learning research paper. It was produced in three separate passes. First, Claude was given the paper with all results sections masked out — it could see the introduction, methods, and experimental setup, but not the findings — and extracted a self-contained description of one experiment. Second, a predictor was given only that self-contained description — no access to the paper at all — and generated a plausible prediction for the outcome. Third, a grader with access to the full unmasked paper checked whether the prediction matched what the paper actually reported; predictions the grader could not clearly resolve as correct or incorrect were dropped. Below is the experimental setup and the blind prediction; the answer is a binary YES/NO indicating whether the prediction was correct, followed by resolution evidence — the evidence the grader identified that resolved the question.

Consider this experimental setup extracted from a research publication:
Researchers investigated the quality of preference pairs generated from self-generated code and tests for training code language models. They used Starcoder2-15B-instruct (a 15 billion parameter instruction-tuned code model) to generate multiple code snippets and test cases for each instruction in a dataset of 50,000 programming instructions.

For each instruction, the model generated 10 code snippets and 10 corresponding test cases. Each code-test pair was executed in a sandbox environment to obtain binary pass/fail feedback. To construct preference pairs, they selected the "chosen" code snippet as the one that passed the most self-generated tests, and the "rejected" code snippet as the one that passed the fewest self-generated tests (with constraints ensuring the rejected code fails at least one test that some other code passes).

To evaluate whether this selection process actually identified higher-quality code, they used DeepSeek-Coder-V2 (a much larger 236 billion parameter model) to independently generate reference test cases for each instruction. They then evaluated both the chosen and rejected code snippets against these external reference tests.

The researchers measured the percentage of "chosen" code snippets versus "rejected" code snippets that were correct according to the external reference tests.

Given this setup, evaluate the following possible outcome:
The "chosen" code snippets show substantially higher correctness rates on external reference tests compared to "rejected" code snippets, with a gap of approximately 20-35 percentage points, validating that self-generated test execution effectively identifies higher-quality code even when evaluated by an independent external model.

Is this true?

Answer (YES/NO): YES